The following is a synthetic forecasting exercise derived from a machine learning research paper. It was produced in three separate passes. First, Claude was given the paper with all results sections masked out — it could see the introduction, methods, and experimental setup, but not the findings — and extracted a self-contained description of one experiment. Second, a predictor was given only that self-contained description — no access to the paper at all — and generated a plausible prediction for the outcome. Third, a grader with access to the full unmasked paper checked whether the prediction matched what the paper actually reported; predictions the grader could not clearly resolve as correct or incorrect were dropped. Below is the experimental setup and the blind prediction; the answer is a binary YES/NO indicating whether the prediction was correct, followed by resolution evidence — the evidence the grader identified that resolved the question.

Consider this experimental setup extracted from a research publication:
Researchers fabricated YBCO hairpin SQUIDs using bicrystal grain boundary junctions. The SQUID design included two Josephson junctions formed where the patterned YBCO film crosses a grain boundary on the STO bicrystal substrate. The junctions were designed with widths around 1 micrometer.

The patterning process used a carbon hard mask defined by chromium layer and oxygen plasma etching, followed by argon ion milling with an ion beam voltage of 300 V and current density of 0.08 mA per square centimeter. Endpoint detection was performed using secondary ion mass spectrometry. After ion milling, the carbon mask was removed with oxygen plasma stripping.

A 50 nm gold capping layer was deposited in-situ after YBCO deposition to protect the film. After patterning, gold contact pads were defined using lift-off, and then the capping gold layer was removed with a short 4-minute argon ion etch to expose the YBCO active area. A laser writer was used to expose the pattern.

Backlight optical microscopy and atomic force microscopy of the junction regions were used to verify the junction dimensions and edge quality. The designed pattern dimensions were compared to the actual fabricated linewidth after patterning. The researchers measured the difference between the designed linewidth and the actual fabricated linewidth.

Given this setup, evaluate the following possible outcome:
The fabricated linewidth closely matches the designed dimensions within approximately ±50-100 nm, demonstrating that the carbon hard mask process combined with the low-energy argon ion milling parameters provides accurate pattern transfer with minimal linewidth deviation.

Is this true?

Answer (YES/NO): NO